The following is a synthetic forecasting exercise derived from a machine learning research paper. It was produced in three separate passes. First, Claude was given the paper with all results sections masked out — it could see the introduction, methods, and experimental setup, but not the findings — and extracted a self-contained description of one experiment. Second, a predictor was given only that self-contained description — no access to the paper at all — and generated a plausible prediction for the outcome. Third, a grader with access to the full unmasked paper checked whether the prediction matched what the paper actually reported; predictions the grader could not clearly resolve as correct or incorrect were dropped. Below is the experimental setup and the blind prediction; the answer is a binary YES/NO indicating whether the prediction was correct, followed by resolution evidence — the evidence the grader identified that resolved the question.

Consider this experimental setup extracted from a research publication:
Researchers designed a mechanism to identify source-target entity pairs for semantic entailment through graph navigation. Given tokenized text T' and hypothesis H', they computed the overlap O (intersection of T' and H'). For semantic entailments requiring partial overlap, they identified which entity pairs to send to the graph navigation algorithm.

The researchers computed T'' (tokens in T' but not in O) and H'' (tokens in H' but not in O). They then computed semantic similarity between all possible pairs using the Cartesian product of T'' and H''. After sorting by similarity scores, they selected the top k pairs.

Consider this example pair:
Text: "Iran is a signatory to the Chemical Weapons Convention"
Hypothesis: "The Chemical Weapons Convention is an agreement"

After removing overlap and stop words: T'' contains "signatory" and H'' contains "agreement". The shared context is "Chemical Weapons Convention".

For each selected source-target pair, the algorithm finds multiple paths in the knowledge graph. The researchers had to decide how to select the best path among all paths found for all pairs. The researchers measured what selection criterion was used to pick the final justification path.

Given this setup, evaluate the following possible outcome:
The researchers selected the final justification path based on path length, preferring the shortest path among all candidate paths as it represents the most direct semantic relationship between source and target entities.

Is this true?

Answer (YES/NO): YES